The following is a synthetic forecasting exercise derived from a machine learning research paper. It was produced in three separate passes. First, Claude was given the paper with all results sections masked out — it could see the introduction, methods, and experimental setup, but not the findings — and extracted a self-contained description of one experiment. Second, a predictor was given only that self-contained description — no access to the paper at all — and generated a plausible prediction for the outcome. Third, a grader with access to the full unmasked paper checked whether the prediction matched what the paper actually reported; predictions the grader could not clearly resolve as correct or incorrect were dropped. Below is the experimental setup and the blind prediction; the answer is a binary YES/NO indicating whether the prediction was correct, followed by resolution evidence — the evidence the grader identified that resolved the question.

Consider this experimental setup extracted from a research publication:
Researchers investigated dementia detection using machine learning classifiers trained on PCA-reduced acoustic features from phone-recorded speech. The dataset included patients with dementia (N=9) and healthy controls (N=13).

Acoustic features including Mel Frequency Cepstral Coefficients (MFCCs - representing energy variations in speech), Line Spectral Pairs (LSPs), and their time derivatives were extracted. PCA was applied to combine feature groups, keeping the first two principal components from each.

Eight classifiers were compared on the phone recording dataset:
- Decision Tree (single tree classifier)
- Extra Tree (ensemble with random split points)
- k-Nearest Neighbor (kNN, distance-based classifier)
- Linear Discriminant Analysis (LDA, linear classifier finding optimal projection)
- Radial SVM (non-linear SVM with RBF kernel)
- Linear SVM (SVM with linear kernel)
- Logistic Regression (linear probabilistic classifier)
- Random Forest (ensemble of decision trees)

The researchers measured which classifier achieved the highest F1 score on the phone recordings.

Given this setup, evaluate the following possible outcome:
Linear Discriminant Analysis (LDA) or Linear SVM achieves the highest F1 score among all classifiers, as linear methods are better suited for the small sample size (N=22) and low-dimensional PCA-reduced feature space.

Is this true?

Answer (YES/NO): NO